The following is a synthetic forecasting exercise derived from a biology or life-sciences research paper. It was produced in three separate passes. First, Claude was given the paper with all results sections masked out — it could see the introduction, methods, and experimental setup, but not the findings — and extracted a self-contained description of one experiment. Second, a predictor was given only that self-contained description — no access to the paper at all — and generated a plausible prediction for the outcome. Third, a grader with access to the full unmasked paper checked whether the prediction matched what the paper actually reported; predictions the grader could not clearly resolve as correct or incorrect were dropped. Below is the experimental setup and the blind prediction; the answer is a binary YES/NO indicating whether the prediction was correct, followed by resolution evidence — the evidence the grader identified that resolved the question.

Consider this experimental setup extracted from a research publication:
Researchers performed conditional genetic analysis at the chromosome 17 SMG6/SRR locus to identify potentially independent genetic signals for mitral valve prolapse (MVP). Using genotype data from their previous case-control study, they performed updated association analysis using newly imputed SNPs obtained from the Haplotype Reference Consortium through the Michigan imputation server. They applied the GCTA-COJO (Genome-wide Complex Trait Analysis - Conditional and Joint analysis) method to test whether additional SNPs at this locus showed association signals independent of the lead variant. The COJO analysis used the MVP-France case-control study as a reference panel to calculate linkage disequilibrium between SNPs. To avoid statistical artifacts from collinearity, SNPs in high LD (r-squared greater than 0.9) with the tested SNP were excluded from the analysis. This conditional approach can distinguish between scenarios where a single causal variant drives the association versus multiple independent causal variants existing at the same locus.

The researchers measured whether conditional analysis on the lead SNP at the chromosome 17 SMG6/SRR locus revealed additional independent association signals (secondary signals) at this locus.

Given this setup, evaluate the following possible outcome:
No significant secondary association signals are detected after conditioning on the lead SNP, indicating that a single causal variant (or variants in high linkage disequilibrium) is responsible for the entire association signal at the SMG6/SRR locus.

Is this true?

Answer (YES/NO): NO